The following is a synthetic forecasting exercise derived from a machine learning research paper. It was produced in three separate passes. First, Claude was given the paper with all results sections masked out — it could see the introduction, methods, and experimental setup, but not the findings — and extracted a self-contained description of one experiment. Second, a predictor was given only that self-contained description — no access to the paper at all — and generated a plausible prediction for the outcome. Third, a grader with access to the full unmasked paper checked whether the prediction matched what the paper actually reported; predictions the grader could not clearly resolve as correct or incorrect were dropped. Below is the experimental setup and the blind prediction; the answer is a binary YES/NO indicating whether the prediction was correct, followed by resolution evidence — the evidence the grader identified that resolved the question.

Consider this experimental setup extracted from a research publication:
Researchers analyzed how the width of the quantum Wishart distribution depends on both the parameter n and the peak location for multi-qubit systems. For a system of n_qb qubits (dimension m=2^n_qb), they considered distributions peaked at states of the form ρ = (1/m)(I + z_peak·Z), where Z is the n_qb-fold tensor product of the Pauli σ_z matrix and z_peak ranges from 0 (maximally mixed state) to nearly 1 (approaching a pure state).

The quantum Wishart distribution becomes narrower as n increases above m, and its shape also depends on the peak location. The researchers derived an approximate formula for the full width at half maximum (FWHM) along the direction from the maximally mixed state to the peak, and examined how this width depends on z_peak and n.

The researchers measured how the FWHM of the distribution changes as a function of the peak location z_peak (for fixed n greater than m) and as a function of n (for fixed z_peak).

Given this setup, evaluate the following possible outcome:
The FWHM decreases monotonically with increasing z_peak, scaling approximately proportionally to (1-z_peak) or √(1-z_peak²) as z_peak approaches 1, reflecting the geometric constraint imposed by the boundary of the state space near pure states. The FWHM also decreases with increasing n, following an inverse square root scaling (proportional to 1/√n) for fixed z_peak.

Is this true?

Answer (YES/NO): NO